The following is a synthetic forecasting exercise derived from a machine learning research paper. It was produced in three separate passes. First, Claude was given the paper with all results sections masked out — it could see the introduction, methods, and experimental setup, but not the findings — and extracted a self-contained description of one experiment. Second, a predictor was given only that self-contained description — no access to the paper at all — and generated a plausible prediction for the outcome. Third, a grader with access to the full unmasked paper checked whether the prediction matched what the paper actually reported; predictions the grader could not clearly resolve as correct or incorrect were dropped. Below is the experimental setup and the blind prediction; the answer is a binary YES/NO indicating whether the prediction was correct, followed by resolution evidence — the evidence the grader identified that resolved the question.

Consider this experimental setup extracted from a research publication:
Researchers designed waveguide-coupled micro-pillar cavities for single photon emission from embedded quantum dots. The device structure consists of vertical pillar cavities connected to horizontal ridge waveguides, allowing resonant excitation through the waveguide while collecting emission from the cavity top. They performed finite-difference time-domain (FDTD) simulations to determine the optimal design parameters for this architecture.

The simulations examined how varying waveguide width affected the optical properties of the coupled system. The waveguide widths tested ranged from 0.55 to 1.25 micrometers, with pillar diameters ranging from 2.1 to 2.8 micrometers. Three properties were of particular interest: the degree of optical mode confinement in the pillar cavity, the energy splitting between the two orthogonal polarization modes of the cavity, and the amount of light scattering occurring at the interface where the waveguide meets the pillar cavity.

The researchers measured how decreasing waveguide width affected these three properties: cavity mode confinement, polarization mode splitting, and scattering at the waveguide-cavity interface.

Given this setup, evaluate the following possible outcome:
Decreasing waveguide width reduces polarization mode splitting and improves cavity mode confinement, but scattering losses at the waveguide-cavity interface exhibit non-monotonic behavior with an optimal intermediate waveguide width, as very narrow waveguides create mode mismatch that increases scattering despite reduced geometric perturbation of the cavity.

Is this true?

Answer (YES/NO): NO